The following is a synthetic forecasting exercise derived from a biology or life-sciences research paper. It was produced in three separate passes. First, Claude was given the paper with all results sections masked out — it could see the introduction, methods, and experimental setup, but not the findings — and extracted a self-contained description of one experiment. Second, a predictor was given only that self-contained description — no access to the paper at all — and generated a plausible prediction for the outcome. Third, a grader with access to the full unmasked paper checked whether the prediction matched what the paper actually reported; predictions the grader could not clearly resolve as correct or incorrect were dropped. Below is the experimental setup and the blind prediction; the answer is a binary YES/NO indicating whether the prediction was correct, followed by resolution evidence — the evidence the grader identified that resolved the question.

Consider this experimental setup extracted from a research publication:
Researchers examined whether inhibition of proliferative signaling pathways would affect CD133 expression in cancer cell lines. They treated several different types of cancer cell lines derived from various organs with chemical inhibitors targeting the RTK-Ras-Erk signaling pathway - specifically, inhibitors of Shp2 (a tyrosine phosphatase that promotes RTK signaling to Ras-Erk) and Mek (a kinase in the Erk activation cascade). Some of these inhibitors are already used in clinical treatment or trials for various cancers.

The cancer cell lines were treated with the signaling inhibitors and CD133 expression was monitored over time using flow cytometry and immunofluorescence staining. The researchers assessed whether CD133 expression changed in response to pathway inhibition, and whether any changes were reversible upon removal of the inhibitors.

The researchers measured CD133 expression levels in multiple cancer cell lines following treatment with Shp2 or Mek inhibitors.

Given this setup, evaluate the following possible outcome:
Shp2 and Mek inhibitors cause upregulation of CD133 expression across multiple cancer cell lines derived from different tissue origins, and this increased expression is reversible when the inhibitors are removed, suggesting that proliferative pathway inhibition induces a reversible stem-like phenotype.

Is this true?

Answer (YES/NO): NO